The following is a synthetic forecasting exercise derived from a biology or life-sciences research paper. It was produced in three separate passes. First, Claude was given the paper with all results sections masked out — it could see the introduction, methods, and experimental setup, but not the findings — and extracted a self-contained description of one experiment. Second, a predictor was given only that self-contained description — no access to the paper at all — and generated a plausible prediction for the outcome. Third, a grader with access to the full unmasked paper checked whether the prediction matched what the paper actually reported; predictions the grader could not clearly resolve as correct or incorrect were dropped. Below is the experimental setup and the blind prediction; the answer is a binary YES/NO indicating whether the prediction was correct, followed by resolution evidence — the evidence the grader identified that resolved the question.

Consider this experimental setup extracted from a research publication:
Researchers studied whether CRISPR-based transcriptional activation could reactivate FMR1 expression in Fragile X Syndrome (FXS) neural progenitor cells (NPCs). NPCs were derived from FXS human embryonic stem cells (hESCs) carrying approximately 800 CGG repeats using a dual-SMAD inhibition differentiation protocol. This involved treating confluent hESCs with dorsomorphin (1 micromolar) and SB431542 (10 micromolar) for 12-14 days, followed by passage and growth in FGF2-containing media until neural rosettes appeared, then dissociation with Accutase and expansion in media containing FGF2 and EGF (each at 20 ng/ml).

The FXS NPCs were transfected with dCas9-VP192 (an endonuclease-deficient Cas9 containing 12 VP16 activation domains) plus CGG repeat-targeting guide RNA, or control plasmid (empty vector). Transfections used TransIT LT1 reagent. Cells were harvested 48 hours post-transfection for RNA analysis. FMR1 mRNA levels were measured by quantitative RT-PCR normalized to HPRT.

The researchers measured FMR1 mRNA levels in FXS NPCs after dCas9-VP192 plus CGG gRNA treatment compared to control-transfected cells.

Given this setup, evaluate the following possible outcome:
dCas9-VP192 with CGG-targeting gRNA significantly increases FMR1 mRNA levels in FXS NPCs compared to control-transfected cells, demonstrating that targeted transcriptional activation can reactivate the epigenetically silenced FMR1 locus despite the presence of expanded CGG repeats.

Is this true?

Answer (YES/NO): YES